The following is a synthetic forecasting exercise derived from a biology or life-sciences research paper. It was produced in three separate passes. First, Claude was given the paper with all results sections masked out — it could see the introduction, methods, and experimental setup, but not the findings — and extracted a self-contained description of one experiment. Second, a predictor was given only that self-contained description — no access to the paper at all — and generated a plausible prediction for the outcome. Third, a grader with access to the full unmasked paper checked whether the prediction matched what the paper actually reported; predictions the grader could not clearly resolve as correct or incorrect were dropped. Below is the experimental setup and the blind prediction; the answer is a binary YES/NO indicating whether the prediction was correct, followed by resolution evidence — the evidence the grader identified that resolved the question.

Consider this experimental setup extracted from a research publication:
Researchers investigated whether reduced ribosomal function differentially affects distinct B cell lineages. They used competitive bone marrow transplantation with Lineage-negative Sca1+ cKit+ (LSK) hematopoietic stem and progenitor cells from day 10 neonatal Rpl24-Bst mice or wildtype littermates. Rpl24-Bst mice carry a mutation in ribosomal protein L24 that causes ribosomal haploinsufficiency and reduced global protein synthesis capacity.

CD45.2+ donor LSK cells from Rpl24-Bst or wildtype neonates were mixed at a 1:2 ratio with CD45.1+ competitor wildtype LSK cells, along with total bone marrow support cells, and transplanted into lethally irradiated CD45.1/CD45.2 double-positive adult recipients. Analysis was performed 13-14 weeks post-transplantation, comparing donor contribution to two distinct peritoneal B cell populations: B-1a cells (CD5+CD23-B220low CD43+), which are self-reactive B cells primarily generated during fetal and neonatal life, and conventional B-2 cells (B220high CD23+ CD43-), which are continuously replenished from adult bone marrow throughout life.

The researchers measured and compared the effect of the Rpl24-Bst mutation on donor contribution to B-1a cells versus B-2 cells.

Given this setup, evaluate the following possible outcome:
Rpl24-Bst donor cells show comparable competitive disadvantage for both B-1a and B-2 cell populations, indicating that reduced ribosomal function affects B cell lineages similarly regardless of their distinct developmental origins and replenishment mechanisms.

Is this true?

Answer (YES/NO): NO